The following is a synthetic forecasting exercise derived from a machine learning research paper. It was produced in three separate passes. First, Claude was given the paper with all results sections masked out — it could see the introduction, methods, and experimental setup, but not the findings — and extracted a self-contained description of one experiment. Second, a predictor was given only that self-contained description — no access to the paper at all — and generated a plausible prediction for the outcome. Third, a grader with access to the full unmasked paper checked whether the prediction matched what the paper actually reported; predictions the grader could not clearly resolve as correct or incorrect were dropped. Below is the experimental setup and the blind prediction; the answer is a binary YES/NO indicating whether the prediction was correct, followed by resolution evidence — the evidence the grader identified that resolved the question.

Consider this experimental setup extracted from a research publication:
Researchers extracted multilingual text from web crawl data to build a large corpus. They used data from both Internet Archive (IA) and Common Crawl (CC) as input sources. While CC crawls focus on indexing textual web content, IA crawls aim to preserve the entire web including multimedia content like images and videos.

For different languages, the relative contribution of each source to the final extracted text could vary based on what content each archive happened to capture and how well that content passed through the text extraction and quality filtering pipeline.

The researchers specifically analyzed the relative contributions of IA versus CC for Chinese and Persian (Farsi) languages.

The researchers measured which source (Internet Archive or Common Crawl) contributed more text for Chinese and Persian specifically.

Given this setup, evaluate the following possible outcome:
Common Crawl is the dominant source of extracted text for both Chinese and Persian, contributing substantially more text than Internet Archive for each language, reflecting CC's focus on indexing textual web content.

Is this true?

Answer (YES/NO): NO